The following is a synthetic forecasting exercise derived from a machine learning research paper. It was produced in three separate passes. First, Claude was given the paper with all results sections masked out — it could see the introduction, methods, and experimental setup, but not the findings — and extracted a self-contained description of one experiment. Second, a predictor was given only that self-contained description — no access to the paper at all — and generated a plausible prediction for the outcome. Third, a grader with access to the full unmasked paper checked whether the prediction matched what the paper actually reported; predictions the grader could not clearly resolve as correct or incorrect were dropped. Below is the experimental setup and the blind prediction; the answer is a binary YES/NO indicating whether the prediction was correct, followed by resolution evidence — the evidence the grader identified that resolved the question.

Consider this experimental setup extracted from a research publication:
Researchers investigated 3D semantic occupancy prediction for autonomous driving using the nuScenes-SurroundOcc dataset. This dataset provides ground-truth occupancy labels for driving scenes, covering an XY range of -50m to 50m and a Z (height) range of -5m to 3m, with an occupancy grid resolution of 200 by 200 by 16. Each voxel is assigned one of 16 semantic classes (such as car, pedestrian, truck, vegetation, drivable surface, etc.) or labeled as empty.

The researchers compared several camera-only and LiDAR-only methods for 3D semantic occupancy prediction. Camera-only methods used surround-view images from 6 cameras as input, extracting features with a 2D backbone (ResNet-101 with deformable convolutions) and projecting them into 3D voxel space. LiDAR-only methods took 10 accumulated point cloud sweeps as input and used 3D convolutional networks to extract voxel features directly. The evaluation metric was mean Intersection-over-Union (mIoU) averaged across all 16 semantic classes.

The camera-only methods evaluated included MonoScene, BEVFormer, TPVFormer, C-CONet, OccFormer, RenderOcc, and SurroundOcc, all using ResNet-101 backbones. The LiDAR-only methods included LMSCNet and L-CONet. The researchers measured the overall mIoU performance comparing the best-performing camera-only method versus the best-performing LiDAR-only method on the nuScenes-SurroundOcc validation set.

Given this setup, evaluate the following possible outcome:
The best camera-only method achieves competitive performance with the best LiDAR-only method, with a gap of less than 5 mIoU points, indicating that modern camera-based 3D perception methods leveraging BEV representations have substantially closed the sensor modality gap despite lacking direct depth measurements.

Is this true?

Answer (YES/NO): YES